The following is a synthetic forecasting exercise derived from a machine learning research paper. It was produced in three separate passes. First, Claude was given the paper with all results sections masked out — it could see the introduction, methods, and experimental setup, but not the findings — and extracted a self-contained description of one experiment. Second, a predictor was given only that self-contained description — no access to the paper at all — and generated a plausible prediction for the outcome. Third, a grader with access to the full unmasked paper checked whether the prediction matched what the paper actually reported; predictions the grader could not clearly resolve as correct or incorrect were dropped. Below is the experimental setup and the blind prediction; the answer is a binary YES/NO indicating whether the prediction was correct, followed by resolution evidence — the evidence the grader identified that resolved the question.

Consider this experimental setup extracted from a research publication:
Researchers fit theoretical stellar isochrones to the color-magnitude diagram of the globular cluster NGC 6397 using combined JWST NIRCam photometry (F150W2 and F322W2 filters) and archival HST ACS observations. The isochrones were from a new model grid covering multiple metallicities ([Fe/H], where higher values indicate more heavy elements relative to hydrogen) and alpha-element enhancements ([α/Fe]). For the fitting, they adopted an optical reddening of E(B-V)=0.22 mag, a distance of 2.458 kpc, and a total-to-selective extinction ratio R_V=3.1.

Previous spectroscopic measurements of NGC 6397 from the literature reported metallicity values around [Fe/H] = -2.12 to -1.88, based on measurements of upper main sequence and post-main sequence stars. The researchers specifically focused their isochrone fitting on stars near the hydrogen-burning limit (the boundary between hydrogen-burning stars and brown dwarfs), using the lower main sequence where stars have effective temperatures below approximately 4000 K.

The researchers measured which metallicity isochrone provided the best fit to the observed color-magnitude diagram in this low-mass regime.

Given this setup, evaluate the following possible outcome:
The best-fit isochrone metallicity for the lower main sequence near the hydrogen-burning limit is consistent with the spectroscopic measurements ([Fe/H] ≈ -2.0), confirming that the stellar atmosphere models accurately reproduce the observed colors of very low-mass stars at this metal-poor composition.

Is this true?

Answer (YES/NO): NO